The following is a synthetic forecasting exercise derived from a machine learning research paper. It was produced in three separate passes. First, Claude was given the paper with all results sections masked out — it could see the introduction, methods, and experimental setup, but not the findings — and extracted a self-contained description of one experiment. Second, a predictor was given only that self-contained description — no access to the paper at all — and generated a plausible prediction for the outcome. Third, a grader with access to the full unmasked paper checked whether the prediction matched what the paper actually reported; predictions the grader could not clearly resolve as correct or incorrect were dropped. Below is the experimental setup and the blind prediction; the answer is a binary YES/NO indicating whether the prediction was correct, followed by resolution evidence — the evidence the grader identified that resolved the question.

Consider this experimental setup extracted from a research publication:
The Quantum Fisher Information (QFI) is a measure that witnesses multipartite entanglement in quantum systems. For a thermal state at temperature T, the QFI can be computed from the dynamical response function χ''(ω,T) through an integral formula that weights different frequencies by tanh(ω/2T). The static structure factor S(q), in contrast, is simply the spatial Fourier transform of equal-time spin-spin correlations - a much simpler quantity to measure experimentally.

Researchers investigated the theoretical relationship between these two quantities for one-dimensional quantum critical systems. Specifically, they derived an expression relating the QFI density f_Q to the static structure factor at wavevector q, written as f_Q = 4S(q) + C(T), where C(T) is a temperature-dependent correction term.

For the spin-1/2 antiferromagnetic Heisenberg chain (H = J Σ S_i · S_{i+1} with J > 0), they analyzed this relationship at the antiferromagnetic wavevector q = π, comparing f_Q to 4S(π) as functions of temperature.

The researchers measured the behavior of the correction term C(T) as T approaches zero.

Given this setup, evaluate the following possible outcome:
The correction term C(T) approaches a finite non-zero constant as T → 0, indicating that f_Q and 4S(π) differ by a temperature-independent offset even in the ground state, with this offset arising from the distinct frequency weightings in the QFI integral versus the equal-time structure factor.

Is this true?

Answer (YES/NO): NO